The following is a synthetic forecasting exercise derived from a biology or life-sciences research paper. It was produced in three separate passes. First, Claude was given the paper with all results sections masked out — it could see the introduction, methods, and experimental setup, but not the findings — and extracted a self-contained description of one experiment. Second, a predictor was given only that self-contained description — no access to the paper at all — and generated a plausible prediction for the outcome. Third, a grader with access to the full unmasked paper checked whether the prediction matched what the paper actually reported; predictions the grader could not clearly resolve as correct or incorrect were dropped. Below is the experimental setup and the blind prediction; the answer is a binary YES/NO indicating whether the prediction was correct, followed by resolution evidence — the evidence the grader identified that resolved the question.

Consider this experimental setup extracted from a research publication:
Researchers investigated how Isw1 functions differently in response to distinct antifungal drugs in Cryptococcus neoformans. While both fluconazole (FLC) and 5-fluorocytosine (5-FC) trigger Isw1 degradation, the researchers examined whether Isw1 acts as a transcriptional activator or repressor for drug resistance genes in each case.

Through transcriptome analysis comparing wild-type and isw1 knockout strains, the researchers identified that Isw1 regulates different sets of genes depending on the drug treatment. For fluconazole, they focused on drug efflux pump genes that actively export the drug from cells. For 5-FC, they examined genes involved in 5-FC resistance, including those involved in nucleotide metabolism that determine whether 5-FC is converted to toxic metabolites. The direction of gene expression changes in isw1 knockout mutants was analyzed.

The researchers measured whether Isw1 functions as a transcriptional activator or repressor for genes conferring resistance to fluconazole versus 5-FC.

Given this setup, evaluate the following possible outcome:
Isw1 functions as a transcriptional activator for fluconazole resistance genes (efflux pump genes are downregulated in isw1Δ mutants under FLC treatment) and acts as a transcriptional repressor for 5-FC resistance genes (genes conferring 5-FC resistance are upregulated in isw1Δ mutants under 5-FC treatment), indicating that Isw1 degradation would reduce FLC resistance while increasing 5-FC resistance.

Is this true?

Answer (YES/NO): NO